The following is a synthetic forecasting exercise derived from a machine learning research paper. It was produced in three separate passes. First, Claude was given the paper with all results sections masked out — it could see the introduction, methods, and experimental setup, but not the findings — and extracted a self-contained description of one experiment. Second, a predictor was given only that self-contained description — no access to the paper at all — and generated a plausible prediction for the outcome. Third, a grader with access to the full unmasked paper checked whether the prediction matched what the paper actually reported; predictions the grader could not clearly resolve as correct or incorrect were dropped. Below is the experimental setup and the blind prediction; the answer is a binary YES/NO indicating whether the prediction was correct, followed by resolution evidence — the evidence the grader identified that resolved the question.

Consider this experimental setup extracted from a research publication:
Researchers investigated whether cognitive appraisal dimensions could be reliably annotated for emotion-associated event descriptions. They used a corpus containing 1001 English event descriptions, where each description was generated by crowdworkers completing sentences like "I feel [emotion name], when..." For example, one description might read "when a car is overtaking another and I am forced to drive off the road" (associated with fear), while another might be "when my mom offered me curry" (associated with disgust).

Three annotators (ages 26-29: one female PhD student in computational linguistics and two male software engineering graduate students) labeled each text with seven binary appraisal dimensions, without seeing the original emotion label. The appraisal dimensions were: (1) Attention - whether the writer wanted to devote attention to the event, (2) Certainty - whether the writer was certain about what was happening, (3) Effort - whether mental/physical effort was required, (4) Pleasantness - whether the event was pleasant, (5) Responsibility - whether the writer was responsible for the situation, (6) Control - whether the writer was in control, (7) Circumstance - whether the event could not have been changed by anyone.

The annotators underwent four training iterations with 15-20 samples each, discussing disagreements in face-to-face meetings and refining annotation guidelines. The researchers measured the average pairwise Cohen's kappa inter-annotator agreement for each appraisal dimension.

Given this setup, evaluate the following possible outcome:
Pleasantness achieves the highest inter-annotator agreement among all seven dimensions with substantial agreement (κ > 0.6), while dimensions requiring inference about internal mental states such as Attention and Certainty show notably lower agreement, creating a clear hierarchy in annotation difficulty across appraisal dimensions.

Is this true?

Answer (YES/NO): YES